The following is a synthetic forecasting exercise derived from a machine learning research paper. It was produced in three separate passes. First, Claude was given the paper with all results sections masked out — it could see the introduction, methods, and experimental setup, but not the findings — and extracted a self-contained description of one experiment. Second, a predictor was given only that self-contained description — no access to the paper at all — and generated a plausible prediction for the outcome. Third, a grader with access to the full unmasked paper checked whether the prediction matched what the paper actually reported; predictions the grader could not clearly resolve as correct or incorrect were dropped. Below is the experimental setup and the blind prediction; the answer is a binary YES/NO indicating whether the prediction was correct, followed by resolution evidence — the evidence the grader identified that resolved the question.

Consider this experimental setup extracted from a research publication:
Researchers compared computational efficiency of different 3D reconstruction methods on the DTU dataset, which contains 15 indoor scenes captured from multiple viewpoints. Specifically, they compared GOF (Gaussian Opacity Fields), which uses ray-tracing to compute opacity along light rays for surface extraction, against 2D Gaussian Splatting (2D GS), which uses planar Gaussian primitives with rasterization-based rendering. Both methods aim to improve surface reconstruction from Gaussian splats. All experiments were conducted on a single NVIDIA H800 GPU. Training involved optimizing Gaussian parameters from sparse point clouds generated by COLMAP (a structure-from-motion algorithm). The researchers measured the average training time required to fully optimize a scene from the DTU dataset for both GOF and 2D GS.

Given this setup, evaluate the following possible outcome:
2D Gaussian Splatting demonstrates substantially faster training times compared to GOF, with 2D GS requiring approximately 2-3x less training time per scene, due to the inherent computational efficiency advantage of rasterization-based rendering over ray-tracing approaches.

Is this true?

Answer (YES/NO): NO